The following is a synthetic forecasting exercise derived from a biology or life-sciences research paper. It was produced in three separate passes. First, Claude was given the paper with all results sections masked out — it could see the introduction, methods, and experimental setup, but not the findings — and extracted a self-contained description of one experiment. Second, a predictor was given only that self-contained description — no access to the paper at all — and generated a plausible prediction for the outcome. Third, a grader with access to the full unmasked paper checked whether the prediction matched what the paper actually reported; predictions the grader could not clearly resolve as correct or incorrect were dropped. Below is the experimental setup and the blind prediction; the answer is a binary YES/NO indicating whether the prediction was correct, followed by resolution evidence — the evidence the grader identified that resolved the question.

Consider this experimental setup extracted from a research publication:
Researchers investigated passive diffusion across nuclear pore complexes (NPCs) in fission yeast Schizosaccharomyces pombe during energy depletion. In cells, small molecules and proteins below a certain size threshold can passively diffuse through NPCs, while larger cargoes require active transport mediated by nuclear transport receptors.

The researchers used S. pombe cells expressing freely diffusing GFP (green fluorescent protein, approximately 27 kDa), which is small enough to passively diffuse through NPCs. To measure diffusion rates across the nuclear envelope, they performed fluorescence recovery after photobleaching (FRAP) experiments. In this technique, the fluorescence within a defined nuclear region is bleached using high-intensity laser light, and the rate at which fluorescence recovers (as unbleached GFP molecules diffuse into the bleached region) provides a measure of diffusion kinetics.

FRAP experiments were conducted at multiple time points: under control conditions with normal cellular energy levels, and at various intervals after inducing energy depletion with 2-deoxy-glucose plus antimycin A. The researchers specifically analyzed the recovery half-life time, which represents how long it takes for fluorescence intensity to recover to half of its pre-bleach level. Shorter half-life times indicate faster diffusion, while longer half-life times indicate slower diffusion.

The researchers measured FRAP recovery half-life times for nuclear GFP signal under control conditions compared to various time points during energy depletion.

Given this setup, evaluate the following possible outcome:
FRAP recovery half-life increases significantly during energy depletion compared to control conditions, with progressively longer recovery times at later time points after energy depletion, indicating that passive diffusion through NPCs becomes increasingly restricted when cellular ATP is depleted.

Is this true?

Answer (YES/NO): NO